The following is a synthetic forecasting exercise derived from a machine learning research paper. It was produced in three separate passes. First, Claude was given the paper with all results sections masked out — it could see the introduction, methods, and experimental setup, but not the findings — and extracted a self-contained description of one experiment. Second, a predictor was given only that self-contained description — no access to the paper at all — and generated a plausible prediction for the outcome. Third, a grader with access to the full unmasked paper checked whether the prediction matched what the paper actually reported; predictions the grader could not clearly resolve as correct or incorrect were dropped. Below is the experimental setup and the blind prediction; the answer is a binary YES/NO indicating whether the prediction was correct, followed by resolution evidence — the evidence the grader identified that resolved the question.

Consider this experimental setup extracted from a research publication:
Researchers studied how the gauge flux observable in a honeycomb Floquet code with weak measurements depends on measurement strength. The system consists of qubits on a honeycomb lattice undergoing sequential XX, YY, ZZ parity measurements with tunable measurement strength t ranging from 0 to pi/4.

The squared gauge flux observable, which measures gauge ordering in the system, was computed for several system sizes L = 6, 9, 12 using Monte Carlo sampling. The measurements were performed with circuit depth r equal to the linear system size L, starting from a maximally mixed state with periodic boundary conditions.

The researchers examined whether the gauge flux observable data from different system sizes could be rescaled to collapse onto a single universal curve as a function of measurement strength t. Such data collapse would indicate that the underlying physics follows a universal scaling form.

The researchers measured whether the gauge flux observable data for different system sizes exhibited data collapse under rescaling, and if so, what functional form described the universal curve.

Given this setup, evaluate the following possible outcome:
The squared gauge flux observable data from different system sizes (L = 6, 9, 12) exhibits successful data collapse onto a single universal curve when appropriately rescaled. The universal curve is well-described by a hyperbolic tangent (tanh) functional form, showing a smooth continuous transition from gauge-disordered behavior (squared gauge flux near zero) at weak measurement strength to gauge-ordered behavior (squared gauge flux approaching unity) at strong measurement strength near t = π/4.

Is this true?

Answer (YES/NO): NO